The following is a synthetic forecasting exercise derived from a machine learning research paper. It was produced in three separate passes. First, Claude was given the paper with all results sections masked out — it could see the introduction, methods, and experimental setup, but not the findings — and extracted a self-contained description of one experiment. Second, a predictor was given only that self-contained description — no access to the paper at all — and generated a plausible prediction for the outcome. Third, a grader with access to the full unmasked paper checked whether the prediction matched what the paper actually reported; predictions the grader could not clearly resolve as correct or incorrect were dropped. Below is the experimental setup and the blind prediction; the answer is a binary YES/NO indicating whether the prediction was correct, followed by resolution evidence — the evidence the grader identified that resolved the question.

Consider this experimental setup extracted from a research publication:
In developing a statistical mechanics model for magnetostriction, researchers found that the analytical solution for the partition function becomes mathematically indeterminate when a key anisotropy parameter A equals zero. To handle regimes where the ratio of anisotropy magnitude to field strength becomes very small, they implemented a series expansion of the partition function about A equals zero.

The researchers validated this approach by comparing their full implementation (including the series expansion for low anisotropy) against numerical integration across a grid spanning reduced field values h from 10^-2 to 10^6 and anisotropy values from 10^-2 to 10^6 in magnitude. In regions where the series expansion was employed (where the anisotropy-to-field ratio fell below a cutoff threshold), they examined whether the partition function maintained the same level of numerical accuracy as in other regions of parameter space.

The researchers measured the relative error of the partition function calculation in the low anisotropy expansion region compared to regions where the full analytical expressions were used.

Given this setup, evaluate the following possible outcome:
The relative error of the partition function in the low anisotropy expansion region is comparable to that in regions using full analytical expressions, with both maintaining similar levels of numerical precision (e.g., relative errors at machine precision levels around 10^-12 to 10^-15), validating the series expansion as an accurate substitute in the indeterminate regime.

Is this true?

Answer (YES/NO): NO